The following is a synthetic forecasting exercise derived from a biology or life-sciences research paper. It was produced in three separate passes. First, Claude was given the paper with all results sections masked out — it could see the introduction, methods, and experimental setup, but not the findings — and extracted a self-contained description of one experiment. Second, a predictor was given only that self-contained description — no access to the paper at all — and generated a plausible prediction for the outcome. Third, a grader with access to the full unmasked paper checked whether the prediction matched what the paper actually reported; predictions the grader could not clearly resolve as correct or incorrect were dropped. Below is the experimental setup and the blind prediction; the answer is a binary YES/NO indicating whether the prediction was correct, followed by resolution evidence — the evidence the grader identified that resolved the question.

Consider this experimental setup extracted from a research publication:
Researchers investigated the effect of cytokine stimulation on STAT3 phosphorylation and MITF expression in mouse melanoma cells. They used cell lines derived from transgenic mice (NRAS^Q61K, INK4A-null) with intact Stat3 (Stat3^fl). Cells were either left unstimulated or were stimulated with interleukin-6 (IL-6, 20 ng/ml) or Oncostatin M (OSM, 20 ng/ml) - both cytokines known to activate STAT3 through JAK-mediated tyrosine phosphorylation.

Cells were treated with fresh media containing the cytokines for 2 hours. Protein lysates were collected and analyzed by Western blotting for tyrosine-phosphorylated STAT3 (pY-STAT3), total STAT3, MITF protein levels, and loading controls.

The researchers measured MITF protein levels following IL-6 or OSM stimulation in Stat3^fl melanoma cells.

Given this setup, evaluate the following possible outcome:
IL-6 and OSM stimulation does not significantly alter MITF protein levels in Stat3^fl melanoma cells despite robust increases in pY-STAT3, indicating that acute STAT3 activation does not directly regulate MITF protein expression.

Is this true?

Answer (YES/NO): YES